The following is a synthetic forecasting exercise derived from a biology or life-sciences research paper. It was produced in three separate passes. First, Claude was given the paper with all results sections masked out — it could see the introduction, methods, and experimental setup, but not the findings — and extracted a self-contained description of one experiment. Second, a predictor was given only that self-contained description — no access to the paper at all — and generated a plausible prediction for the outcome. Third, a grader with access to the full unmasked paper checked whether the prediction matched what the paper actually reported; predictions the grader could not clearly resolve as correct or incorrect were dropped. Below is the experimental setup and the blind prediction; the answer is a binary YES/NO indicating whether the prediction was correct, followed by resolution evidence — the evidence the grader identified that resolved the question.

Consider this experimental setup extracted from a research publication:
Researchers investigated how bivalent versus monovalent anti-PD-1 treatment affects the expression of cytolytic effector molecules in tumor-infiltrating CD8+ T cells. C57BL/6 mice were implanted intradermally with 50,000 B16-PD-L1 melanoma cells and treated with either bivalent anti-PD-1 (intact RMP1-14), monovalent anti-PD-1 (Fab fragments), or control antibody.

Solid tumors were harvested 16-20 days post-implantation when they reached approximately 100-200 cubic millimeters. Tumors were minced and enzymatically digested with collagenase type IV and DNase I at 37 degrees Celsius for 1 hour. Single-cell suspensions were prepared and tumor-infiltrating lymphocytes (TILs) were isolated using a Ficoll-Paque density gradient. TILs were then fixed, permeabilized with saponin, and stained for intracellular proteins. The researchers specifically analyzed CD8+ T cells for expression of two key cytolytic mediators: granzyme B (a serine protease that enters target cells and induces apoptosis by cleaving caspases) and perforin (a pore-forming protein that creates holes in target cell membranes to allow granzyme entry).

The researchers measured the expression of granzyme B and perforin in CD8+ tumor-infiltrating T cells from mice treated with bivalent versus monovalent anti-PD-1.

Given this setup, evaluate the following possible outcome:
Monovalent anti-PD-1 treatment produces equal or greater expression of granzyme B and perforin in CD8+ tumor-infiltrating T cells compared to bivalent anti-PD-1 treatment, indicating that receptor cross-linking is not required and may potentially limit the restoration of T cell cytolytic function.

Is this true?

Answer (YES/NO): NO